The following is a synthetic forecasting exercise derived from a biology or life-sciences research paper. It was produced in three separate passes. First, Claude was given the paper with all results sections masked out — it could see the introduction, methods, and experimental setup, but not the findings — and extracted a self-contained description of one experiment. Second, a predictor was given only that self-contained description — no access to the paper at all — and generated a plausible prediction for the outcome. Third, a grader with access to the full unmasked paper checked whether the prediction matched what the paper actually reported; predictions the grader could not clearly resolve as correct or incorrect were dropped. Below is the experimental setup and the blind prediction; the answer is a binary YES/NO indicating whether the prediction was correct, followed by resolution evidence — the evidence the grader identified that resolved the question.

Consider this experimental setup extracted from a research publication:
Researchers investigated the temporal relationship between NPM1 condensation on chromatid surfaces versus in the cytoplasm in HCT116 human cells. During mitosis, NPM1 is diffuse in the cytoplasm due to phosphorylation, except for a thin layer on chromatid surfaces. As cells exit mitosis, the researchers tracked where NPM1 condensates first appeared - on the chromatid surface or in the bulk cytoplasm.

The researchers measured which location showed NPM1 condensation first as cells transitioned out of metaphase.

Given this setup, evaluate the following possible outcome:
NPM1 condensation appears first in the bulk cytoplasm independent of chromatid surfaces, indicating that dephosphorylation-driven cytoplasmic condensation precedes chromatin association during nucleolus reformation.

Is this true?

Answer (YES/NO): NO